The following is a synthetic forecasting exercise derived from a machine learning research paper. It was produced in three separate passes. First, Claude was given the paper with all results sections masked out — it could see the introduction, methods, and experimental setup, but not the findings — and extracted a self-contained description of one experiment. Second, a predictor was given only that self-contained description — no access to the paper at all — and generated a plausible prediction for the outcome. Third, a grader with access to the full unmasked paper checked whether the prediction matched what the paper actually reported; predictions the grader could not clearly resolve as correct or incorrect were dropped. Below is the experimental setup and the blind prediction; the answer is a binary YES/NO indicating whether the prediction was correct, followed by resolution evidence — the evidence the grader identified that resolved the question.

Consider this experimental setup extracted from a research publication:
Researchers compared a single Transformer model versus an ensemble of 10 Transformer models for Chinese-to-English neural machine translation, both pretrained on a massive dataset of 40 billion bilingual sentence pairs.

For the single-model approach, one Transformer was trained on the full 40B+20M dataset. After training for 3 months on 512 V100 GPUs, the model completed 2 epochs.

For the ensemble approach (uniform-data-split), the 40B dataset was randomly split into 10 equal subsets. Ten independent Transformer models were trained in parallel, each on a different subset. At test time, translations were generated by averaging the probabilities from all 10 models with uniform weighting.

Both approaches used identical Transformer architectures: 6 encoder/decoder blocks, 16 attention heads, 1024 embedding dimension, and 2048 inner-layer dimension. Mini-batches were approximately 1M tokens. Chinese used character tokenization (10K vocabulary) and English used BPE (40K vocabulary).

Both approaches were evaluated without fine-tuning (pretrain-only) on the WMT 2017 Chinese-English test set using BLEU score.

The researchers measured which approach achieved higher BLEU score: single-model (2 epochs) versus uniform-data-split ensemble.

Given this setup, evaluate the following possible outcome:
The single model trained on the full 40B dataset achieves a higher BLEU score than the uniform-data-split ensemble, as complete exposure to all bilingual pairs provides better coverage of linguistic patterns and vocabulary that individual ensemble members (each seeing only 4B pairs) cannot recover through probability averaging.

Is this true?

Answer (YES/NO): NO